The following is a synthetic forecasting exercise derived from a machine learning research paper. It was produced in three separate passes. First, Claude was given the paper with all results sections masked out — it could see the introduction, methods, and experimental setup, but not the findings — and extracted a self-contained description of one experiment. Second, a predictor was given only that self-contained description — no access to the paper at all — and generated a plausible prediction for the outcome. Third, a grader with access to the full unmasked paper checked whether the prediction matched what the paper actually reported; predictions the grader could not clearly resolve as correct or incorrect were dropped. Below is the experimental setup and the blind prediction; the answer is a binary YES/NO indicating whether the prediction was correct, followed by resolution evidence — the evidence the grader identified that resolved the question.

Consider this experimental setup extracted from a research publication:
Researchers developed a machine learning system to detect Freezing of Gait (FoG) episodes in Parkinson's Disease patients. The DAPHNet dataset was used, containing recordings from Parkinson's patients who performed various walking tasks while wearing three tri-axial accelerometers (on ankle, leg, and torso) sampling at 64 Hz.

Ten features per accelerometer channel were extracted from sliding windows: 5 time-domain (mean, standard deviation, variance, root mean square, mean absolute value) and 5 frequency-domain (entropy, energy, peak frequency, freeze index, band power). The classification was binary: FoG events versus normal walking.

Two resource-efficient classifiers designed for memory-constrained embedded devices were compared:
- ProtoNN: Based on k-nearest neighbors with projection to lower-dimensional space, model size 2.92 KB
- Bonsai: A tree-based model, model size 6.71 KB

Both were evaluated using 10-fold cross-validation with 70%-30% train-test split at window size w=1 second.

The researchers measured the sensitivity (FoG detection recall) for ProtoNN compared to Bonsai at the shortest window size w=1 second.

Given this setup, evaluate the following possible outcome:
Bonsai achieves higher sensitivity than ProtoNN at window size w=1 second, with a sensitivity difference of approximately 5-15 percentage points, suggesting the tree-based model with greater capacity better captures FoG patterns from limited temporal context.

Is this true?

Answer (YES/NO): NO